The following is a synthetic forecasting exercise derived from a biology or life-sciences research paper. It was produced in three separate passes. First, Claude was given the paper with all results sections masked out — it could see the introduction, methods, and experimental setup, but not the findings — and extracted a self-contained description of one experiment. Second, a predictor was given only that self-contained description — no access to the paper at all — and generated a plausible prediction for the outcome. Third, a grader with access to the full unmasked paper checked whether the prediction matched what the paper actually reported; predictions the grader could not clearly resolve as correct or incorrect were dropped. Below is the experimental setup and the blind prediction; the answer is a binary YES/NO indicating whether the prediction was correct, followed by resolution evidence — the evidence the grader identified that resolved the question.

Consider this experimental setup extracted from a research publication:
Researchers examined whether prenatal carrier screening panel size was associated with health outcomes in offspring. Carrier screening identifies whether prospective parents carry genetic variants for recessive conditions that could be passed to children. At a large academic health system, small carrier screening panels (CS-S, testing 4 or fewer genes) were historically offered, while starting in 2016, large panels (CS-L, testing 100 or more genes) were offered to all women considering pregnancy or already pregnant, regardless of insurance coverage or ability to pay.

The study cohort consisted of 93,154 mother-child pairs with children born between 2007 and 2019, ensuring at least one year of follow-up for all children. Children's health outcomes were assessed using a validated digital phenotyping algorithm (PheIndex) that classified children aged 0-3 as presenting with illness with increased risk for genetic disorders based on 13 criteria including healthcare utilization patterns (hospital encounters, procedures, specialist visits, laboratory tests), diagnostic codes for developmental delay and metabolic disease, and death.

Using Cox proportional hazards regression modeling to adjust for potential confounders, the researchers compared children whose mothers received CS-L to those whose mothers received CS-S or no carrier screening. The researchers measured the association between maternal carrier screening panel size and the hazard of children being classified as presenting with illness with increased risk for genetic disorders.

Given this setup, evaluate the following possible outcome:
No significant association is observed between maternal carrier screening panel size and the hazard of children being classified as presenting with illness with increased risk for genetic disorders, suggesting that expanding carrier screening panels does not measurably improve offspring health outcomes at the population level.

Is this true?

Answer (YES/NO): NO